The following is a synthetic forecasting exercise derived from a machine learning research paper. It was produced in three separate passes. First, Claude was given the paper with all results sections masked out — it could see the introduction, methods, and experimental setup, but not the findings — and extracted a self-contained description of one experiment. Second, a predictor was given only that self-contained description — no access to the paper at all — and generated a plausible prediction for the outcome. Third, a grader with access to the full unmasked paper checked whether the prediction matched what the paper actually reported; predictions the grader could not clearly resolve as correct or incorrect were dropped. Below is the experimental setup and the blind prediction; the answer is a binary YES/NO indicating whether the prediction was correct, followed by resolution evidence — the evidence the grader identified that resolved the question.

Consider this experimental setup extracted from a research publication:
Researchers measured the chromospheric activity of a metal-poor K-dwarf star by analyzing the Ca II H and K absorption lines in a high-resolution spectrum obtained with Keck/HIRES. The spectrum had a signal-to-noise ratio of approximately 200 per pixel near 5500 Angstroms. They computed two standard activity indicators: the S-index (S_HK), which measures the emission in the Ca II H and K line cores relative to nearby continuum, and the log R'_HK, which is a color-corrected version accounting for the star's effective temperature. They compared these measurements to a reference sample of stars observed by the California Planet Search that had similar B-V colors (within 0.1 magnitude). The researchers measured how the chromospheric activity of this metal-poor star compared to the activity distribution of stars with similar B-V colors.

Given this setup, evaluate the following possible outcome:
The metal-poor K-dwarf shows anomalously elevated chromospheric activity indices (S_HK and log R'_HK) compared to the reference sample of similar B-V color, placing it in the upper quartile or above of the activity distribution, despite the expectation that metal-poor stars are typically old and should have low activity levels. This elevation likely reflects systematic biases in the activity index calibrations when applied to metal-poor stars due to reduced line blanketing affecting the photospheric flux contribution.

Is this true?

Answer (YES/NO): NO